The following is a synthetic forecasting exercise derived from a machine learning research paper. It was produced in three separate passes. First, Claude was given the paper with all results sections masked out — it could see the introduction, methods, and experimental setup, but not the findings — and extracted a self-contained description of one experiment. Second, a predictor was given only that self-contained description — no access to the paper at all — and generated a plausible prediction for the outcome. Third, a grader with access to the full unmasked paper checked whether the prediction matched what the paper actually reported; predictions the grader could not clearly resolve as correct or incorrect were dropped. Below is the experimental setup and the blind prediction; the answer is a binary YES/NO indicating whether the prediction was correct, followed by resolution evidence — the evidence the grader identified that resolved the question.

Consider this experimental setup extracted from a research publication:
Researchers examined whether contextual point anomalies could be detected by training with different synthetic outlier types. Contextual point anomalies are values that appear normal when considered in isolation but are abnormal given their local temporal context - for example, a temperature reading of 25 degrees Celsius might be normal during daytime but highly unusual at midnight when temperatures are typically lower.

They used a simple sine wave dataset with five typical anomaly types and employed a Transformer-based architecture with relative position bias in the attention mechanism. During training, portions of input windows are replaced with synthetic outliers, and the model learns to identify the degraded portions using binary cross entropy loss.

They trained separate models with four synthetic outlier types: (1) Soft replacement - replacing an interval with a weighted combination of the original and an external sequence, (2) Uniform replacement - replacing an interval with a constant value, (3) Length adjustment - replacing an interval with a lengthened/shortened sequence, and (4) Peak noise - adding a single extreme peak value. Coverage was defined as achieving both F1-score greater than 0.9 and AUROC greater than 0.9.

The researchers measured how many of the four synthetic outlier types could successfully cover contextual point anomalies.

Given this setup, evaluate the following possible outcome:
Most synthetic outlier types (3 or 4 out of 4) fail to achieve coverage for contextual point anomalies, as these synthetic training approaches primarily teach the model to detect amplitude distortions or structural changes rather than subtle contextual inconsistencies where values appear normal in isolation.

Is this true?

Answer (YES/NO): NO